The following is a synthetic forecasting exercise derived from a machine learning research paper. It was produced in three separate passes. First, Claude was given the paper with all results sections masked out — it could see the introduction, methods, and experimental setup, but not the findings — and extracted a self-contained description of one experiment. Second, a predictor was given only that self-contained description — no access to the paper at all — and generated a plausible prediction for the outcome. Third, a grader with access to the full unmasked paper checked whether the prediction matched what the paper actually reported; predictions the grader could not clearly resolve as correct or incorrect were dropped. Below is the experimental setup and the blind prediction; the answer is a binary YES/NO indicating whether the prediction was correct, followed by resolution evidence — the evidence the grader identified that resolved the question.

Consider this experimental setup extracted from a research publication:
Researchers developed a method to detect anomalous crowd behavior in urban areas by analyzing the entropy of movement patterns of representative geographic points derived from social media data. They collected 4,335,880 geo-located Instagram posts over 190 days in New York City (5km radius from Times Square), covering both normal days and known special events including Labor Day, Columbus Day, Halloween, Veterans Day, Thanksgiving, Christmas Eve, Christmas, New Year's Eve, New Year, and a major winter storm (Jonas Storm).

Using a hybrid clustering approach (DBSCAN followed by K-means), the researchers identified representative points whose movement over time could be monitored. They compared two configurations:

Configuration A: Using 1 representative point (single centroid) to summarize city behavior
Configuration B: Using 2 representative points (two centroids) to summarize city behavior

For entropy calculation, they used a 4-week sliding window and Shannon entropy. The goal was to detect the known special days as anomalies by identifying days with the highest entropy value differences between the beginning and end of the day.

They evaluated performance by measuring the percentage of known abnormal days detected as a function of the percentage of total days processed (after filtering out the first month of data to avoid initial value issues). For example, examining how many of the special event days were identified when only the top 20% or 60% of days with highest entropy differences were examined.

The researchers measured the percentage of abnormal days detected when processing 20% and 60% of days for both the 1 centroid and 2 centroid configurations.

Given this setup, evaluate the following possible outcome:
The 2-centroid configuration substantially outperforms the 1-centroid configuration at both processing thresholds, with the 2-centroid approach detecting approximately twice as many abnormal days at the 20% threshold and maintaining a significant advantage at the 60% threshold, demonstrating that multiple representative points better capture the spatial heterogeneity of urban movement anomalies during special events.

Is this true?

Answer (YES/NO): NO